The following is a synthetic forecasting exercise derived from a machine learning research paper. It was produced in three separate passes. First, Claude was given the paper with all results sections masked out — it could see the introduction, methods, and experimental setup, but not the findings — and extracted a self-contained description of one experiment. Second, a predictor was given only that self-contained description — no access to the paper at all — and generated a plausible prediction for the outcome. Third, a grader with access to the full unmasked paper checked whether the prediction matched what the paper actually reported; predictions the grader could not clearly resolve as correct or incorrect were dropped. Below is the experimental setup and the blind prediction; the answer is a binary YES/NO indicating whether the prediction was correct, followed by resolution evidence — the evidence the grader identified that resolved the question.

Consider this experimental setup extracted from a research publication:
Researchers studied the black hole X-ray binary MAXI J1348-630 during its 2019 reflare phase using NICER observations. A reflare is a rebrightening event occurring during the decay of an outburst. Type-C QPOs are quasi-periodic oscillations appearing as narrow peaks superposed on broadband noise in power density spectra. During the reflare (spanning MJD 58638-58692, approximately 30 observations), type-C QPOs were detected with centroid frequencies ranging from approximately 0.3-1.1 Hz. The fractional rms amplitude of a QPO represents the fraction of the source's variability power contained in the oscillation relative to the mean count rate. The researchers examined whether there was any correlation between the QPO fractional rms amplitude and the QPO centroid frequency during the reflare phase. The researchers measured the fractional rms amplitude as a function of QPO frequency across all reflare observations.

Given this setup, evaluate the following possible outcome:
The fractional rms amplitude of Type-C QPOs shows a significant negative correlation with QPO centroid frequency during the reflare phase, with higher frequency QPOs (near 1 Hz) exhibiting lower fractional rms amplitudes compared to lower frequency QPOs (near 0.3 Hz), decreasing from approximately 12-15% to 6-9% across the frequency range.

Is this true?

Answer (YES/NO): NO